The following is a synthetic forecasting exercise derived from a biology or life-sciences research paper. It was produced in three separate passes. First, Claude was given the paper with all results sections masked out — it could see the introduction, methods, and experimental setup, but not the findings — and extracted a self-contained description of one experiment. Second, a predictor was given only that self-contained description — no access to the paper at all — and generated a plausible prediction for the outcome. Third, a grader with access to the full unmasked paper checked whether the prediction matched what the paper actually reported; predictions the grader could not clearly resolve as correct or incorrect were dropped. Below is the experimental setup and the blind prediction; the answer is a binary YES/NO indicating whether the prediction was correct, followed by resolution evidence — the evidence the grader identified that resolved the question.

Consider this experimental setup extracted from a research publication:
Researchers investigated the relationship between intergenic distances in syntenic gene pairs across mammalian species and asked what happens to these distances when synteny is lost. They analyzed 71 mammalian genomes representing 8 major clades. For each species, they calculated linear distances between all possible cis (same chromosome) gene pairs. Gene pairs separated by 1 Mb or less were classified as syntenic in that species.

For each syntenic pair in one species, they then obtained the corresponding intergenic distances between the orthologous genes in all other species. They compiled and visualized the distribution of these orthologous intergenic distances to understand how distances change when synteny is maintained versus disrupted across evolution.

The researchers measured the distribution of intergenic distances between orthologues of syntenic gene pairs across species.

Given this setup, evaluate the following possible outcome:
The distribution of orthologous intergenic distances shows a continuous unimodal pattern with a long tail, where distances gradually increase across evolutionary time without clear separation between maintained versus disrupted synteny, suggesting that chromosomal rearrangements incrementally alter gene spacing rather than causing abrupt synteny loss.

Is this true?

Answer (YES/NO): NO